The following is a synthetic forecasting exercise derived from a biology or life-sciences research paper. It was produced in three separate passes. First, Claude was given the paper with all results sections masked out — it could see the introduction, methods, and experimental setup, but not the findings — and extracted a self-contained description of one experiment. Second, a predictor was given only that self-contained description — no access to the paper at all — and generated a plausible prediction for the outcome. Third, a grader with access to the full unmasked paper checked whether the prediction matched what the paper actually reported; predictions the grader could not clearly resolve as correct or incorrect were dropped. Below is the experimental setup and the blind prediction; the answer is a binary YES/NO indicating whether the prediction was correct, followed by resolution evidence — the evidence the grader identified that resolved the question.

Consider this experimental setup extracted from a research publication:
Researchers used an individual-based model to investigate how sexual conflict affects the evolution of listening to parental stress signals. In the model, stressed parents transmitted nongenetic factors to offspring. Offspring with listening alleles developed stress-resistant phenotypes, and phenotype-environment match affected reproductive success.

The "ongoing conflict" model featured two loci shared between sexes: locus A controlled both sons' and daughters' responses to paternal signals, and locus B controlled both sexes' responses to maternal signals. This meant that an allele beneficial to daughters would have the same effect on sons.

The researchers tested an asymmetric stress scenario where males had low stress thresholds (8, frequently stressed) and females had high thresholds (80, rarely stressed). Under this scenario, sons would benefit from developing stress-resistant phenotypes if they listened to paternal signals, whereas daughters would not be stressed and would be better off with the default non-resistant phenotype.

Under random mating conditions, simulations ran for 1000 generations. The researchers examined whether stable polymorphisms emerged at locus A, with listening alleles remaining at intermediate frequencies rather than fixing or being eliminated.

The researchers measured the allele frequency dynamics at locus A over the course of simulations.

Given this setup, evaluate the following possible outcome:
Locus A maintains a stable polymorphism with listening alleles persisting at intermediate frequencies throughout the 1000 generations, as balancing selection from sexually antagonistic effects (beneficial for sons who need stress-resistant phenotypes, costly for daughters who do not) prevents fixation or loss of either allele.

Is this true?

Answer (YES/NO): NO